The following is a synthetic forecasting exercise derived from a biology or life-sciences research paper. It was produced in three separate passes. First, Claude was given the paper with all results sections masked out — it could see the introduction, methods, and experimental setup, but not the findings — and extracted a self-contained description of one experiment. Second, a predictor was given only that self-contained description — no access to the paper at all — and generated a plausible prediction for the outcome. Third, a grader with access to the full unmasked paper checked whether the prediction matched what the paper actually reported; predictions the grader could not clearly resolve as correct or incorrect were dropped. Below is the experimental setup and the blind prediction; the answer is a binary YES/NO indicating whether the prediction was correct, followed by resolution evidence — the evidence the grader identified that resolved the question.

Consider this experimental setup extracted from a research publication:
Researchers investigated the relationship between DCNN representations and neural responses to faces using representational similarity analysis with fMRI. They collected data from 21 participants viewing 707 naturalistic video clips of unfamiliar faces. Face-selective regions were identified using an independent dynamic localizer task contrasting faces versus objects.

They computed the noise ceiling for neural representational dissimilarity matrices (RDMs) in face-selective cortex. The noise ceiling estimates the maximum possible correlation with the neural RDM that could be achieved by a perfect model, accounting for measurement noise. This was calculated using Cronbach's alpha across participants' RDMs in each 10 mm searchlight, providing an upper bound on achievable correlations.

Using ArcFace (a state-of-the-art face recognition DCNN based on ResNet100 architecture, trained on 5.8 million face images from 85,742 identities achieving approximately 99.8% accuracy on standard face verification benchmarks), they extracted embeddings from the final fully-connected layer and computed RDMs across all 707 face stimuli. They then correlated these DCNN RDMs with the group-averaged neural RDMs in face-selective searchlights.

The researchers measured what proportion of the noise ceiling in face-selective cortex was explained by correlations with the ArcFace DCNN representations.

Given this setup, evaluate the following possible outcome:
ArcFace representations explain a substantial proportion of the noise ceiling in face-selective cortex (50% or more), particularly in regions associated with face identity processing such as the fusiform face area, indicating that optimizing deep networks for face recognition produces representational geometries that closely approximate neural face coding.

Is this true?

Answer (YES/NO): NO